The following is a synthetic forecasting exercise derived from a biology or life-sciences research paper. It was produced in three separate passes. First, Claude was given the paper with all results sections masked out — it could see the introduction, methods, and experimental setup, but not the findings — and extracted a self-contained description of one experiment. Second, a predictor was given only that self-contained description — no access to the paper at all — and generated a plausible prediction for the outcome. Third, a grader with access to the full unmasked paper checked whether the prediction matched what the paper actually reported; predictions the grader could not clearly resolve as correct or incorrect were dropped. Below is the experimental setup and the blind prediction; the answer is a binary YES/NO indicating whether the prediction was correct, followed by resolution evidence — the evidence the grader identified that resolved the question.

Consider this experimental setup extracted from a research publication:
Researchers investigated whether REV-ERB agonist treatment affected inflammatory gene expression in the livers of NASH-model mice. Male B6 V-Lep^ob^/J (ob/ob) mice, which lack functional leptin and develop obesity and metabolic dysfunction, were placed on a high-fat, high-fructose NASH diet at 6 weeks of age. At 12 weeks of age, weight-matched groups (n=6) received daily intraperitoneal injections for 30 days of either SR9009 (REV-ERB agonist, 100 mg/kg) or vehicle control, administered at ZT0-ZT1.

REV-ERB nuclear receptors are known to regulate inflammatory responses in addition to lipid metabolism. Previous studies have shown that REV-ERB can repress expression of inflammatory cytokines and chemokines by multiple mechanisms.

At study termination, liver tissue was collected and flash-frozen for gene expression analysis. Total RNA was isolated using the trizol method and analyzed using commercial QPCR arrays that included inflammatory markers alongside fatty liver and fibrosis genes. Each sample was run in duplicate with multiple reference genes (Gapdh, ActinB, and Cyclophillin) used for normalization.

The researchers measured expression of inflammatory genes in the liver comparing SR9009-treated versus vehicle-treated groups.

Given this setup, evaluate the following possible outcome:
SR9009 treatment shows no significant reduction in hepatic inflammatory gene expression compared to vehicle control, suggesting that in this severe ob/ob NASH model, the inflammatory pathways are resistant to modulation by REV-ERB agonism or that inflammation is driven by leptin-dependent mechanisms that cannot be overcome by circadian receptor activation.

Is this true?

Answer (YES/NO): NO